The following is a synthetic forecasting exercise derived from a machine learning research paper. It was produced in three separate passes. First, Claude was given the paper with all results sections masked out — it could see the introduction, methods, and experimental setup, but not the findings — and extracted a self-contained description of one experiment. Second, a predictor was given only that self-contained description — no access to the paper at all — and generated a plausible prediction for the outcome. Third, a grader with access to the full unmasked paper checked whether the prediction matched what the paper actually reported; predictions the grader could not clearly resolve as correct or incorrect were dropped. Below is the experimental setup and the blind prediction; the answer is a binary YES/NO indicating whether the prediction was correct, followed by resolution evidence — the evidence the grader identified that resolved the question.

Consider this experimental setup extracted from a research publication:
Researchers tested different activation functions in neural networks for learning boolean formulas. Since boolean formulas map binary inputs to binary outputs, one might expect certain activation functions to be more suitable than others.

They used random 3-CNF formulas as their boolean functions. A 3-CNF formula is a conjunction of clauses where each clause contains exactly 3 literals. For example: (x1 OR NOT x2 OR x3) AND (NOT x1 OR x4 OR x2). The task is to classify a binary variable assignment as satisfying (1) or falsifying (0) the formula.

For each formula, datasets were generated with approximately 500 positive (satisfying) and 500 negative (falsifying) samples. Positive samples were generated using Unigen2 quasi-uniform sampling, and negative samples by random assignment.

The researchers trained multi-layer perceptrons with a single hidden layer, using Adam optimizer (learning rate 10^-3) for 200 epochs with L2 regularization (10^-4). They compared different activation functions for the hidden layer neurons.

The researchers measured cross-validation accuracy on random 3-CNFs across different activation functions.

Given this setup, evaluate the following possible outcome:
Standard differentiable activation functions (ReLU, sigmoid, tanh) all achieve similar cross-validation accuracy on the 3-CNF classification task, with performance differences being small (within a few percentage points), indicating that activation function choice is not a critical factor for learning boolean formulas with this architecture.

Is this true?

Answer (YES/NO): NO